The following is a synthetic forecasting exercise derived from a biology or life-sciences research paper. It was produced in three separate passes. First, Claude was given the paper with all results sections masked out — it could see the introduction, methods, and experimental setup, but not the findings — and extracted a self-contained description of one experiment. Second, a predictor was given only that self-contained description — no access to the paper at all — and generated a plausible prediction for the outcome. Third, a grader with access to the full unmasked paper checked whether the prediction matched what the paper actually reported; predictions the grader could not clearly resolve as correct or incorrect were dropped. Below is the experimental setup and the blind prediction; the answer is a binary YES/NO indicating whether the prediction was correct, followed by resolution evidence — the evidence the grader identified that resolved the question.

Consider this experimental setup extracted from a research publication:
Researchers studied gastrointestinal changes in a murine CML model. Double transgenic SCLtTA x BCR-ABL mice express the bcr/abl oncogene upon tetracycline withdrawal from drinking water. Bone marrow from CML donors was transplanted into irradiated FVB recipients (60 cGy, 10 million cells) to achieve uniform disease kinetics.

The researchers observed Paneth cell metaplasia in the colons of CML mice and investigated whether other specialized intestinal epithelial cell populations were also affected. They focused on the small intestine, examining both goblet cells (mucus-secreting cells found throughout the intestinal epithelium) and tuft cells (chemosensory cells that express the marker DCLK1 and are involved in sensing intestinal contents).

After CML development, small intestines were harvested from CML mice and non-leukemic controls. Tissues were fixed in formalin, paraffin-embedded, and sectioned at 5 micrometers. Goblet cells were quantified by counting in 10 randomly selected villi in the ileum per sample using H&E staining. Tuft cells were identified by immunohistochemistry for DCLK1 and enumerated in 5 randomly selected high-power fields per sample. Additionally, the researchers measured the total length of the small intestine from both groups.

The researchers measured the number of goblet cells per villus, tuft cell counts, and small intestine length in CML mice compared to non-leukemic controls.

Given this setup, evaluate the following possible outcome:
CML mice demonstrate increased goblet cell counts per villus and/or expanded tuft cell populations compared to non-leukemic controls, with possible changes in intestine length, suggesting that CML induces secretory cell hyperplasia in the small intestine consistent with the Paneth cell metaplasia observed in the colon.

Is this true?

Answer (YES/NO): YES